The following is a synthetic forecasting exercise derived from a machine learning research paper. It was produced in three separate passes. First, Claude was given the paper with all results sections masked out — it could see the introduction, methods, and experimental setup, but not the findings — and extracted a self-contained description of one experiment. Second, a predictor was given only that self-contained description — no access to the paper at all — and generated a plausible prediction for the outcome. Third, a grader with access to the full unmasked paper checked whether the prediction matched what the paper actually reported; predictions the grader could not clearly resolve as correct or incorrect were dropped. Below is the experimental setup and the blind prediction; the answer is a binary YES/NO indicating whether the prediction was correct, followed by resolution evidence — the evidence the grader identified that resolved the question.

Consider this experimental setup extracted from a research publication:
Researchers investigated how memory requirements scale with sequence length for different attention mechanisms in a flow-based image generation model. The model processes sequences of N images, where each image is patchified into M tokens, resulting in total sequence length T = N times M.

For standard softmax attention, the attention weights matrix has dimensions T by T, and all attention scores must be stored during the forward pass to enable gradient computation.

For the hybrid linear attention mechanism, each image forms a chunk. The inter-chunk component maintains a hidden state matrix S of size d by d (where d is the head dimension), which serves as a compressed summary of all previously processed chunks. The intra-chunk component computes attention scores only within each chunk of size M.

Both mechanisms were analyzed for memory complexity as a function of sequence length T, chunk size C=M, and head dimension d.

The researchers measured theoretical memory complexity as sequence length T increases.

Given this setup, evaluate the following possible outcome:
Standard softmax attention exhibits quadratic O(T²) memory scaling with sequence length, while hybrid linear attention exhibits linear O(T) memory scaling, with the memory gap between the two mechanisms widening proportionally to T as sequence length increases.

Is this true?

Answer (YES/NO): NO